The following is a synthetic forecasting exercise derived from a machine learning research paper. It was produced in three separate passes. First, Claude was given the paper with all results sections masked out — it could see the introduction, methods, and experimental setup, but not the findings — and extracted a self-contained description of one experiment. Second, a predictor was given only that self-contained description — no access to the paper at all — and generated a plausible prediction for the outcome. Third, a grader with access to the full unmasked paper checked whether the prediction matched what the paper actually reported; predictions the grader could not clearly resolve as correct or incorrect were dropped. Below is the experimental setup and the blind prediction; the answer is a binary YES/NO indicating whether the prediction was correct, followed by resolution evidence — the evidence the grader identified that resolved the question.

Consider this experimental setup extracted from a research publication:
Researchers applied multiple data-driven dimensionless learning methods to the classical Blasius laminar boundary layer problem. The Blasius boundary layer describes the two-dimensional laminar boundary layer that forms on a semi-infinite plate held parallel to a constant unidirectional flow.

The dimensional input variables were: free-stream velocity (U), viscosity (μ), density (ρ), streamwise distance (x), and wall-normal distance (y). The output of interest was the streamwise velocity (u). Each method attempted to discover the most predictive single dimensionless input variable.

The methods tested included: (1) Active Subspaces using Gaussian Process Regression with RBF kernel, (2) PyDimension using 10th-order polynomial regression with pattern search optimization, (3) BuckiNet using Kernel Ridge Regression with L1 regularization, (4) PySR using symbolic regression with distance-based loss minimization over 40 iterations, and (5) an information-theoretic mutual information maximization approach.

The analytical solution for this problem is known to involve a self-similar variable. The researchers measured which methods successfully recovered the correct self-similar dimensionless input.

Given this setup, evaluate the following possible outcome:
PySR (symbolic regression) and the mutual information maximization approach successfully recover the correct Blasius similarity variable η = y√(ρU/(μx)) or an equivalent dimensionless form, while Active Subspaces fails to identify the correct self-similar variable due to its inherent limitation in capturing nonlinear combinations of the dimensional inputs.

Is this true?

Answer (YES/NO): NO